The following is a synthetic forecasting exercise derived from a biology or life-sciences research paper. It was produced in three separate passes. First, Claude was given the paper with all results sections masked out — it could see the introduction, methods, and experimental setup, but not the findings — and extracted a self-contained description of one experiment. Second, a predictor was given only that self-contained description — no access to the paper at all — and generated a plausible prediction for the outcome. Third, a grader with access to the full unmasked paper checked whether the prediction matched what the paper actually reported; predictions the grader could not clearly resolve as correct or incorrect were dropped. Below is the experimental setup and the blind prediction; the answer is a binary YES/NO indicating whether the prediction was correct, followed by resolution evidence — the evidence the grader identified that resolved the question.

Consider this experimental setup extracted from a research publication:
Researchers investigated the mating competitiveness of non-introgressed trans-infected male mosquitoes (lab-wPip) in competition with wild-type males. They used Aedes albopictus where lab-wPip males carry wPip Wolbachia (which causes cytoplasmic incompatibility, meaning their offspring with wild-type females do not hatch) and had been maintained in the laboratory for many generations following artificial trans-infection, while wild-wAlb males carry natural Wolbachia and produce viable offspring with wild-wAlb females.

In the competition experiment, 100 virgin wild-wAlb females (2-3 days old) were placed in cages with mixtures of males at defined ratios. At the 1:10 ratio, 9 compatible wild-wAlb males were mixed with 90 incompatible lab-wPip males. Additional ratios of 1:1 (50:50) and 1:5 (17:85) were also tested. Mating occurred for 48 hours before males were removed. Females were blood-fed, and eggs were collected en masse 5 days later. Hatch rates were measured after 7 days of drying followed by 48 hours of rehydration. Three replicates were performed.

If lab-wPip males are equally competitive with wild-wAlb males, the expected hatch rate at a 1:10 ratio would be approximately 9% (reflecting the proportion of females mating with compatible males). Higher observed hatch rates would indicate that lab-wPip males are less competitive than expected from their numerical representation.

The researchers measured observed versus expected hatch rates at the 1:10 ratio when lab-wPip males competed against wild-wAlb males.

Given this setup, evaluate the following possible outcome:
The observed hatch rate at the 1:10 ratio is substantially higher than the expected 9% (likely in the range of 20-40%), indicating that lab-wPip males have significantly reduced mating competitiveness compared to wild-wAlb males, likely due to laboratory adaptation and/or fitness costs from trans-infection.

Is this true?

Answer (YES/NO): YES